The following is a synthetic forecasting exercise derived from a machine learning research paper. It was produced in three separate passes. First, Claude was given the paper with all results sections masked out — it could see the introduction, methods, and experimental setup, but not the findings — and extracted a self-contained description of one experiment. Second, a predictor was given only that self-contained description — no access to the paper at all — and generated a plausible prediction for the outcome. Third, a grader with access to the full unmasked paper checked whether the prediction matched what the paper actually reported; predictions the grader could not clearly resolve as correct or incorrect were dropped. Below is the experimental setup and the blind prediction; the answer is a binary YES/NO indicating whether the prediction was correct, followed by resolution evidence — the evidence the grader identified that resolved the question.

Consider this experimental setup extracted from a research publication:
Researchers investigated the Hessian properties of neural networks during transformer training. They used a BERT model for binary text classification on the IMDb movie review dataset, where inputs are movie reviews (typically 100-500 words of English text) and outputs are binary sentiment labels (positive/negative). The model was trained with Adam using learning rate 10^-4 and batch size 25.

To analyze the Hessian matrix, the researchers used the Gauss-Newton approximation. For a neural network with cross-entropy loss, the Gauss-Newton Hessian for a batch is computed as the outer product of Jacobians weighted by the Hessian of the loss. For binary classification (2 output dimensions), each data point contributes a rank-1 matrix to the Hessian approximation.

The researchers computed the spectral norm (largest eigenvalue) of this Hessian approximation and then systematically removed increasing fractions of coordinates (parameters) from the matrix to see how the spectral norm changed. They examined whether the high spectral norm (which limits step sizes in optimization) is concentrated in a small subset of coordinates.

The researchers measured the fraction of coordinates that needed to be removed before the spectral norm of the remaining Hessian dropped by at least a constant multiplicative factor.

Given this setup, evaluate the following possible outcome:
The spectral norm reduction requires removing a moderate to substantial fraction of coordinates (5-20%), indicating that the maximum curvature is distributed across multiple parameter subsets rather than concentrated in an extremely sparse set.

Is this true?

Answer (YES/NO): NO